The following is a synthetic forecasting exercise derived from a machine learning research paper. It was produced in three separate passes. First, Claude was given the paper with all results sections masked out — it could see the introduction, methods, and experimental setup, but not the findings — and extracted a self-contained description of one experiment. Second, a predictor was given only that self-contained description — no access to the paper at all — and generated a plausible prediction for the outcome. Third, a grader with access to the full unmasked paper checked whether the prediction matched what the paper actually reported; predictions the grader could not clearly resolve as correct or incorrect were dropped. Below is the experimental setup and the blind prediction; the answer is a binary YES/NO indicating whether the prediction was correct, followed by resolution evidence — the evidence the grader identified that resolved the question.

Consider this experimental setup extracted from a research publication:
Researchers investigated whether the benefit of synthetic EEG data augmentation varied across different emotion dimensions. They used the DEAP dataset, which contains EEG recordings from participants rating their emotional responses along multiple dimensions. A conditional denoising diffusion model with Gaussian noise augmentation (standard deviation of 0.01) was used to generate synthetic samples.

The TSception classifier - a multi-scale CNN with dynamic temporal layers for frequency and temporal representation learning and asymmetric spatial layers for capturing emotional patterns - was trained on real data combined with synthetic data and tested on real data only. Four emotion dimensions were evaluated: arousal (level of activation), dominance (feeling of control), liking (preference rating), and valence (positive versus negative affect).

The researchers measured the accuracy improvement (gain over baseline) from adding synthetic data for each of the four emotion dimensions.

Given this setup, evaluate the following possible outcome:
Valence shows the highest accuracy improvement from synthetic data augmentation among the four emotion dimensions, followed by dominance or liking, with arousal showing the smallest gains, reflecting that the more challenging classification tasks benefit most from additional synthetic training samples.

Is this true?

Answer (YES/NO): NO